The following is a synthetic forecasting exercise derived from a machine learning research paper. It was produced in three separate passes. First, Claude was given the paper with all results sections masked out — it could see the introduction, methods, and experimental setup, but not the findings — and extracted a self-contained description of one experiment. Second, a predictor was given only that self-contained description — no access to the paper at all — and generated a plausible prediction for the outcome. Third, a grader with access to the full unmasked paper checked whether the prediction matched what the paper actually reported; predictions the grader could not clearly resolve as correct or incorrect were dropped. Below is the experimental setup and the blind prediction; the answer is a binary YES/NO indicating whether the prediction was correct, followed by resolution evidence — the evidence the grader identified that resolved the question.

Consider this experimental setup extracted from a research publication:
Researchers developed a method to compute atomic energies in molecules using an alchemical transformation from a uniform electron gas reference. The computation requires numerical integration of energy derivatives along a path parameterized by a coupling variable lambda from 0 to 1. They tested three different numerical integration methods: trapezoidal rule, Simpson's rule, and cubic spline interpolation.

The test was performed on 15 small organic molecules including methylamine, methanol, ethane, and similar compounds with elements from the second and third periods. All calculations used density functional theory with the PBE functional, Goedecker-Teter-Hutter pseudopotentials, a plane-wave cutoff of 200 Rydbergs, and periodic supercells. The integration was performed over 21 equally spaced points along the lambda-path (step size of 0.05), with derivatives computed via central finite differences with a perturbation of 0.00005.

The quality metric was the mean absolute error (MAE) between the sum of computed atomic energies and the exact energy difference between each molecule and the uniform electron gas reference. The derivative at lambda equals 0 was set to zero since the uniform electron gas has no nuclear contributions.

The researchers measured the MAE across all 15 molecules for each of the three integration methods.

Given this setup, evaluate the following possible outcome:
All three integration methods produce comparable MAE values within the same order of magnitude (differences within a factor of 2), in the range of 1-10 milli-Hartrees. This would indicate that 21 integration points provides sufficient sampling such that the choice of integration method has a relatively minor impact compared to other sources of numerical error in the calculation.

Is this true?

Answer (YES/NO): YES